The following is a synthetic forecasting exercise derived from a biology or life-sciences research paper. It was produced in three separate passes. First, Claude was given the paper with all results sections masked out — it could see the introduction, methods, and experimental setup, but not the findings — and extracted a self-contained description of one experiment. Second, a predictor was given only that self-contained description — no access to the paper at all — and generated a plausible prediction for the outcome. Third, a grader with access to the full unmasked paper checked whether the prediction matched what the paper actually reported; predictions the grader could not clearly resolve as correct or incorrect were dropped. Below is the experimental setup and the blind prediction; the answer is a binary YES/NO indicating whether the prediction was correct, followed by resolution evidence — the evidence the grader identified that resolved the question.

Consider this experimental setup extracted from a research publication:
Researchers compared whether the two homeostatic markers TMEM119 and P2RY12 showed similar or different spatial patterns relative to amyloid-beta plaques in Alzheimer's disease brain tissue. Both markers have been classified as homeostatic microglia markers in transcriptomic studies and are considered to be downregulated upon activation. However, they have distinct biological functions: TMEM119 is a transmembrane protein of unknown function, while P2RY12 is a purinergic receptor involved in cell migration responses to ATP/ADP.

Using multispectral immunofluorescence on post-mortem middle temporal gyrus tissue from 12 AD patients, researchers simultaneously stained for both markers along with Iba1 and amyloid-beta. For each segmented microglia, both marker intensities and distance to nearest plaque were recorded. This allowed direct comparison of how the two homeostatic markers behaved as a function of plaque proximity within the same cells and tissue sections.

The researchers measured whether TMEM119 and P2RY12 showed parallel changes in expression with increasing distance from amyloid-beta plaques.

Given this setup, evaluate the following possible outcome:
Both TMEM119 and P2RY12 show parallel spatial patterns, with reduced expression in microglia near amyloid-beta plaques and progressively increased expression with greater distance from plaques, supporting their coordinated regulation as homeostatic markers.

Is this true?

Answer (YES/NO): NO